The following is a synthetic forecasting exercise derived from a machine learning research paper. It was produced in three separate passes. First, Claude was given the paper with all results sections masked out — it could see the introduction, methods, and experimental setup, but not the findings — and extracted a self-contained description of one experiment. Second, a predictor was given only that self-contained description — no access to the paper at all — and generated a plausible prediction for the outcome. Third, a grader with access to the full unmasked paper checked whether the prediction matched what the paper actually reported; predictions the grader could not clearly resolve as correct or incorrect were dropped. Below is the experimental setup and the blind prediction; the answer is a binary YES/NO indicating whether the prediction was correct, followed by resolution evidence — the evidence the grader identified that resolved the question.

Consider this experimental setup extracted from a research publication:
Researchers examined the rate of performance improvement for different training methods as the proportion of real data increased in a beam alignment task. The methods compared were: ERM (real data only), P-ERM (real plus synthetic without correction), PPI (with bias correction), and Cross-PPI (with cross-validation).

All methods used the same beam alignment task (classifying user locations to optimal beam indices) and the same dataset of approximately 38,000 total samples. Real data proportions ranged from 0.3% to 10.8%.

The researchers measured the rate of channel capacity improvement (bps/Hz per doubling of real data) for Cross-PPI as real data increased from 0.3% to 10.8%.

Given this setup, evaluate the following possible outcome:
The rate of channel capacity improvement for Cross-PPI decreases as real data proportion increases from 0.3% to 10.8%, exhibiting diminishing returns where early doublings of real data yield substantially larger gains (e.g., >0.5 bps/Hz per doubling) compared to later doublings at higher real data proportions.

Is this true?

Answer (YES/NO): NO